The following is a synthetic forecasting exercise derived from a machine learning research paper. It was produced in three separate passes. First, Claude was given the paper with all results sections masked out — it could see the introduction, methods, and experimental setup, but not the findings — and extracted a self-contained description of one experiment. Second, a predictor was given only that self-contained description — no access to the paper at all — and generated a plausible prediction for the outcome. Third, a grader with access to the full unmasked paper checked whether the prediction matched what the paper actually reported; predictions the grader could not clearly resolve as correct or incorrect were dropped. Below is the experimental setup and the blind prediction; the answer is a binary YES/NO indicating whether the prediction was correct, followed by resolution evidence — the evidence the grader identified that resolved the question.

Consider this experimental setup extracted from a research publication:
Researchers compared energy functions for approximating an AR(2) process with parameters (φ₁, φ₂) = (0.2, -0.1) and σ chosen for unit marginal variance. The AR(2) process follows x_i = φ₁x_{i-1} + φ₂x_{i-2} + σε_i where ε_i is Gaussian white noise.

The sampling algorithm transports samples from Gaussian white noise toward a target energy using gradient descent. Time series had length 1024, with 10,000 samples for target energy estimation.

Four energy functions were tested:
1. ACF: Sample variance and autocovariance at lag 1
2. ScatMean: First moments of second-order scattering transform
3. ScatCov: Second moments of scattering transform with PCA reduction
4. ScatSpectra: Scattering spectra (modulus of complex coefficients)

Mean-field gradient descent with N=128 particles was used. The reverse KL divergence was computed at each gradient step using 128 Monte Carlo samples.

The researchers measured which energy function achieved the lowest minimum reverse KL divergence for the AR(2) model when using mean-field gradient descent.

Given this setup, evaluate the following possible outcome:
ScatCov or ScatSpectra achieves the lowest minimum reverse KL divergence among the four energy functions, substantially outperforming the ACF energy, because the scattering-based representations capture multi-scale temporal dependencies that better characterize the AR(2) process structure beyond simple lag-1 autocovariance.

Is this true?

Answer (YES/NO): NO